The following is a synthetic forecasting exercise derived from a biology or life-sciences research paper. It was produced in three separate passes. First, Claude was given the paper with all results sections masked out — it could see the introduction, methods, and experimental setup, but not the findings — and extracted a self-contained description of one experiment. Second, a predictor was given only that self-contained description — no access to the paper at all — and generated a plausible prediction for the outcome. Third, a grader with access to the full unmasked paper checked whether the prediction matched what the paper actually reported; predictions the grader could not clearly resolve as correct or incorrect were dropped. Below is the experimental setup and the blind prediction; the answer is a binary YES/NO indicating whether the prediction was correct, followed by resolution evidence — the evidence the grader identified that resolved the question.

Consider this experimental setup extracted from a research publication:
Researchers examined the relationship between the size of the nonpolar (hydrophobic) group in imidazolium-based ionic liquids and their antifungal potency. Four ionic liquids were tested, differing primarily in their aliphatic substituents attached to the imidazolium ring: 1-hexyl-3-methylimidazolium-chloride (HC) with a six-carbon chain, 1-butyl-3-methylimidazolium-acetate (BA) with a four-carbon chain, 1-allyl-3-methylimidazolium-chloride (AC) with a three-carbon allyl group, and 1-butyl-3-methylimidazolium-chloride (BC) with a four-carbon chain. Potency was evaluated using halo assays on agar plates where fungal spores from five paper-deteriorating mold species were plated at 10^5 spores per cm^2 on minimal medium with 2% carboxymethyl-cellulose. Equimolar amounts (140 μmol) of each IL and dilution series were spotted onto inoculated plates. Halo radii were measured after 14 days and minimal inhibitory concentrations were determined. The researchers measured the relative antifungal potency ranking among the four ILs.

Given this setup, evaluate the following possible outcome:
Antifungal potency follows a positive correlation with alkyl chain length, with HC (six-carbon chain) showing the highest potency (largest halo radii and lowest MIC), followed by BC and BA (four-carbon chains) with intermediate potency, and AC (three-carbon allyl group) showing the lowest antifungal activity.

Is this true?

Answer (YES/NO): NO